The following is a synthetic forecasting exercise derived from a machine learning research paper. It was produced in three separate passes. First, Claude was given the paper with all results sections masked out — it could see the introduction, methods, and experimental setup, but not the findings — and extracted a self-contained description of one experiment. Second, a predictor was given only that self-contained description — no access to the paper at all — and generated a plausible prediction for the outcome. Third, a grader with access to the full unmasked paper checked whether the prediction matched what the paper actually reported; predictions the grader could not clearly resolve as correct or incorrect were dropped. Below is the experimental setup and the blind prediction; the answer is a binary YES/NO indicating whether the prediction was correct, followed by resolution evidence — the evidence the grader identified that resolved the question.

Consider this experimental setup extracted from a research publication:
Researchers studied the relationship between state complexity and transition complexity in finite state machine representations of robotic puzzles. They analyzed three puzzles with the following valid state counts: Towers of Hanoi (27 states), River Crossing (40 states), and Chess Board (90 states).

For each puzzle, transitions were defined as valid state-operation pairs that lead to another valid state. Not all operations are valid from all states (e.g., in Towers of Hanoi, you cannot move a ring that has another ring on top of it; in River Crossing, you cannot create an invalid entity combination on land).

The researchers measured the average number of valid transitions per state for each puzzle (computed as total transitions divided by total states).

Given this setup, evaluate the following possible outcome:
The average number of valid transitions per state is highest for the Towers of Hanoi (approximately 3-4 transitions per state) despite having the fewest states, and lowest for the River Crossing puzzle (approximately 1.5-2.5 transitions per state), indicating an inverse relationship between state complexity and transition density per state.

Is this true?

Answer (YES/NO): NO